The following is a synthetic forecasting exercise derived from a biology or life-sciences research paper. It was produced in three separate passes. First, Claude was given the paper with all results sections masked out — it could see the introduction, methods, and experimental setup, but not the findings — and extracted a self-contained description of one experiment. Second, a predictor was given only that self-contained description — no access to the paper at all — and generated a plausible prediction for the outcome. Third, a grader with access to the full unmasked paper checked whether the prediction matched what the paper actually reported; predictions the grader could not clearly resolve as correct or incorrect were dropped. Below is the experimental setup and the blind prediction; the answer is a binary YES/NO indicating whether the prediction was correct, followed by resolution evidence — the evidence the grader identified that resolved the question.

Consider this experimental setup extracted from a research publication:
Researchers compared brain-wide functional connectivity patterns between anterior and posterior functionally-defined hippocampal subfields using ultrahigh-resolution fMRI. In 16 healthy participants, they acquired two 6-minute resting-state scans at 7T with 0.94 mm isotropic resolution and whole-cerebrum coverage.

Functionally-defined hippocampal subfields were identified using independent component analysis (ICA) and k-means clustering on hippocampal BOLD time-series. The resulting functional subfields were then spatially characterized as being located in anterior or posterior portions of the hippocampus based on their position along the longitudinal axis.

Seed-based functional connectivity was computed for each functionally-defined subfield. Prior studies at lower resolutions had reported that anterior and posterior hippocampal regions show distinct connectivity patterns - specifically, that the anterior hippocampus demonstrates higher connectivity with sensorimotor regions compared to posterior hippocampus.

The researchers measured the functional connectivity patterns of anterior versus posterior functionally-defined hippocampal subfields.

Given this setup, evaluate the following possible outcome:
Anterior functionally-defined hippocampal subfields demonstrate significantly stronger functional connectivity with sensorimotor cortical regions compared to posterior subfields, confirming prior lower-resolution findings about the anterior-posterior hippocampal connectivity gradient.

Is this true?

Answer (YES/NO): NO